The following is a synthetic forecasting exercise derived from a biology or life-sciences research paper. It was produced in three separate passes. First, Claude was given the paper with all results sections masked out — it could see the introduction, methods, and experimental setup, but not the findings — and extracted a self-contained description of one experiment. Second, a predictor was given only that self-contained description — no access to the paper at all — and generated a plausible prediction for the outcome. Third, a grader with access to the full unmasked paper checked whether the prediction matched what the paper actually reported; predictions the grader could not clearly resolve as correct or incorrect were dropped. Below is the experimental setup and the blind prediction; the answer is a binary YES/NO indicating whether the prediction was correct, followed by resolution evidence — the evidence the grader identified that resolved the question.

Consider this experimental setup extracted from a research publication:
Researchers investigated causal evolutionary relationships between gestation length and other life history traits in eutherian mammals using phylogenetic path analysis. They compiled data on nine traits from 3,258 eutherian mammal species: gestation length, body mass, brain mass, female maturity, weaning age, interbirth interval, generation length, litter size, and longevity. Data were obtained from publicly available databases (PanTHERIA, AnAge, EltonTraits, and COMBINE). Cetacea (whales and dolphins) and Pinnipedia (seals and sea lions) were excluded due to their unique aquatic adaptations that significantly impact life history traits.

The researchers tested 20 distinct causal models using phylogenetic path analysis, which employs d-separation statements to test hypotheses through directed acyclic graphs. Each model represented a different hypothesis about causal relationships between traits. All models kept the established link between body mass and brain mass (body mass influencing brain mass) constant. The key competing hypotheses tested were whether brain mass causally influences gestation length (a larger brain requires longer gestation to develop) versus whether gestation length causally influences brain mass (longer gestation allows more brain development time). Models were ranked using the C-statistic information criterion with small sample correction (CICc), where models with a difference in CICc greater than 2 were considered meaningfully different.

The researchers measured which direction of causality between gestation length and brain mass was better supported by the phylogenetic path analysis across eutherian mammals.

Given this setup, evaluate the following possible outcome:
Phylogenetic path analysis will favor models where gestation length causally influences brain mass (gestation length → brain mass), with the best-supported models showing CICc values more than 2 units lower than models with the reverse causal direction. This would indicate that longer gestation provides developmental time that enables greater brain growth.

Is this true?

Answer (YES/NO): NO